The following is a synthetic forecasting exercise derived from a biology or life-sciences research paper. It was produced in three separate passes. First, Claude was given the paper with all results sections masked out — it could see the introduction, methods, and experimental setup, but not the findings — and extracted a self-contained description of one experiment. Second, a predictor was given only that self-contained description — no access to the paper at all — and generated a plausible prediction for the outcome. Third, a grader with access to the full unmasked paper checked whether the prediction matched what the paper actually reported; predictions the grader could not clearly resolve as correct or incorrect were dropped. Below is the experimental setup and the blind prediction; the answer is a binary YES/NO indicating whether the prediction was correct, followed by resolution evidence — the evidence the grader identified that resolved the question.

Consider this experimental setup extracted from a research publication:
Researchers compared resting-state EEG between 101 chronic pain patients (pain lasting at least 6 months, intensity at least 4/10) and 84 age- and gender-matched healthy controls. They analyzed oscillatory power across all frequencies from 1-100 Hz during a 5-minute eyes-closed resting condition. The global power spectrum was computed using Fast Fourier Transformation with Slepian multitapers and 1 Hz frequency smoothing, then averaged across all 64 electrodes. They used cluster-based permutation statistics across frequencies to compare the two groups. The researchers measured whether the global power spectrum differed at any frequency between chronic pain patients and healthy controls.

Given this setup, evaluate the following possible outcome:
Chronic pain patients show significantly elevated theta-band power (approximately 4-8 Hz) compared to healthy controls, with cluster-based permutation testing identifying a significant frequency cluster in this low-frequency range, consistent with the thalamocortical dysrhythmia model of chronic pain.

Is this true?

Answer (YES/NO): NO